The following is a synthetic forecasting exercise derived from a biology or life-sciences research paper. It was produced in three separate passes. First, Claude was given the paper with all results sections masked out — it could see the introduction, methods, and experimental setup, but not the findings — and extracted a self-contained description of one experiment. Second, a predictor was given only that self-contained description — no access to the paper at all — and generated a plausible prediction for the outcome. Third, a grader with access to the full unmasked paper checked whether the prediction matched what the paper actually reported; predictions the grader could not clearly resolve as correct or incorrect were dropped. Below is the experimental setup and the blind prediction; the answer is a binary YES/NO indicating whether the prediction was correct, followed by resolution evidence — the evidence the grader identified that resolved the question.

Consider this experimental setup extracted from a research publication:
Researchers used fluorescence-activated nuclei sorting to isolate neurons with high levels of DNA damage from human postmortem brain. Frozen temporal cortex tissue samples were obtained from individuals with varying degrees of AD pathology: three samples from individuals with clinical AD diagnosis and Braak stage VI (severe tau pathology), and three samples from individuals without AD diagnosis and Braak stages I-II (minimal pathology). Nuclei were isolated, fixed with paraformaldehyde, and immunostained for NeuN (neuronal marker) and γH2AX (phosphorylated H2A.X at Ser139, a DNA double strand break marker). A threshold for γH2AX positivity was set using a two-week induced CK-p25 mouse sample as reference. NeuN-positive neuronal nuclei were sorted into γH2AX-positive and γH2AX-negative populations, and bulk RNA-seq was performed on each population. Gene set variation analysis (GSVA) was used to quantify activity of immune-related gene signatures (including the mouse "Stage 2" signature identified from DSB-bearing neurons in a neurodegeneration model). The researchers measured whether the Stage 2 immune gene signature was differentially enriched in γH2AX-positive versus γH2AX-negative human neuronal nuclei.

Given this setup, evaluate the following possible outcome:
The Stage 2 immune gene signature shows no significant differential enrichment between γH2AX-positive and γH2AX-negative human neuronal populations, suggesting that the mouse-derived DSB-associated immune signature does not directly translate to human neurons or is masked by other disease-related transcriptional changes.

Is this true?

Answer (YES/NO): NO